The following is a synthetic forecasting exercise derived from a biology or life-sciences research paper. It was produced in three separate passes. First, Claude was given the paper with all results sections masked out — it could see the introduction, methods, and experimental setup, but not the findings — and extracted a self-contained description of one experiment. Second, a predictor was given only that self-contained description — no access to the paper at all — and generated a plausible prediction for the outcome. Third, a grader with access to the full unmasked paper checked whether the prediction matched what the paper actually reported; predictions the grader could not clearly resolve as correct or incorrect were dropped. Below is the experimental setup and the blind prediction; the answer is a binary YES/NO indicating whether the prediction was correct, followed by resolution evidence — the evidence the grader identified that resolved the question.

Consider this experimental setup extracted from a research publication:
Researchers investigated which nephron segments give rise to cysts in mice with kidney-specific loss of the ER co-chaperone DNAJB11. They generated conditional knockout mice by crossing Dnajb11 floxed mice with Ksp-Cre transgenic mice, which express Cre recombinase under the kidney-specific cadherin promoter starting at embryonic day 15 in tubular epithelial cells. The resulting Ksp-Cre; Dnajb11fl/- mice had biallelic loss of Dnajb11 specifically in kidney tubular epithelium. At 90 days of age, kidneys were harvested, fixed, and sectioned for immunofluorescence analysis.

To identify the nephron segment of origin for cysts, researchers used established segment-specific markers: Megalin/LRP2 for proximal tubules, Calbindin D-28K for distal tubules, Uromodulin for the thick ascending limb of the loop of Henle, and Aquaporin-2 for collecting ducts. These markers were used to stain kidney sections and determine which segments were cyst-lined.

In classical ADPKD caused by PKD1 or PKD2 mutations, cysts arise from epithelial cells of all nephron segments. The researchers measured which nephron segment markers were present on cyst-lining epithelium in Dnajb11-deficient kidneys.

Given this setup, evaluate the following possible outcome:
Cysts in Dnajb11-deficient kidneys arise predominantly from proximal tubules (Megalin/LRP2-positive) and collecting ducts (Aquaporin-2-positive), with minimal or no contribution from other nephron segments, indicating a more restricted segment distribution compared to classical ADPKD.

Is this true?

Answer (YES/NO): NO